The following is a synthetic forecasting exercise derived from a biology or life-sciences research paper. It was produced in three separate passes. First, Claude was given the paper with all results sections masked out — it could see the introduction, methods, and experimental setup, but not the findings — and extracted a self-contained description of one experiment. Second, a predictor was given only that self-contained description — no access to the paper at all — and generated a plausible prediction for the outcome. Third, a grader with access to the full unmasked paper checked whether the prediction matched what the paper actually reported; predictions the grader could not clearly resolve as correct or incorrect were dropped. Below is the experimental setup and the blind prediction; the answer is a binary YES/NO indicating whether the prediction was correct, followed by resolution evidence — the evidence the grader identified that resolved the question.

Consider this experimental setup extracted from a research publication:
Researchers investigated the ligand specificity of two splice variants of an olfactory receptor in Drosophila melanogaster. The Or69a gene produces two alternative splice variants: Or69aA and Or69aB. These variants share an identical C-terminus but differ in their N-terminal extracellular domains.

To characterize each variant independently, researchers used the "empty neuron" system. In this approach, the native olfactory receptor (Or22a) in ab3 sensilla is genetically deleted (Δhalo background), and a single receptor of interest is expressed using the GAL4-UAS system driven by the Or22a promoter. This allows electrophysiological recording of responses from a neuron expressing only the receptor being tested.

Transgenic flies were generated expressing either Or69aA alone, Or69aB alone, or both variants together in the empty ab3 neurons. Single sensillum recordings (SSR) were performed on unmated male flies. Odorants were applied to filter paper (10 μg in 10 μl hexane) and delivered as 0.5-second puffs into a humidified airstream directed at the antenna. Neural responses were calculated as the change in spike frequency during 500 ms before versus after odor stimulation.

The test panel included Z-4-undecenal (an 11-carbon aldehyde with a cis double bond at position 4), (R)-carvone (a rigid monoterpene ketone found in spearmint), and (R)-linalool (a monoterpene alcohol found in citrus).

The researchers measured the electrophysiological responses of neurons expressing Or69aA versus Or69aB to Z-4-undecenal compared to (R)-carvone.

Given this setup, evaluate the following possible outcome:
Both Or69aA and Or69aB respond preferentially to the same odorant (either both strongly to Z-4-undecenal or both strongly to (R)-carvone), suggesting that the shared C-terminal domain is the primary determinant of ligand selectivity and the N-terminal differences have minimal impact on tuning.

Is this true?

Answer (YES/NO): NO